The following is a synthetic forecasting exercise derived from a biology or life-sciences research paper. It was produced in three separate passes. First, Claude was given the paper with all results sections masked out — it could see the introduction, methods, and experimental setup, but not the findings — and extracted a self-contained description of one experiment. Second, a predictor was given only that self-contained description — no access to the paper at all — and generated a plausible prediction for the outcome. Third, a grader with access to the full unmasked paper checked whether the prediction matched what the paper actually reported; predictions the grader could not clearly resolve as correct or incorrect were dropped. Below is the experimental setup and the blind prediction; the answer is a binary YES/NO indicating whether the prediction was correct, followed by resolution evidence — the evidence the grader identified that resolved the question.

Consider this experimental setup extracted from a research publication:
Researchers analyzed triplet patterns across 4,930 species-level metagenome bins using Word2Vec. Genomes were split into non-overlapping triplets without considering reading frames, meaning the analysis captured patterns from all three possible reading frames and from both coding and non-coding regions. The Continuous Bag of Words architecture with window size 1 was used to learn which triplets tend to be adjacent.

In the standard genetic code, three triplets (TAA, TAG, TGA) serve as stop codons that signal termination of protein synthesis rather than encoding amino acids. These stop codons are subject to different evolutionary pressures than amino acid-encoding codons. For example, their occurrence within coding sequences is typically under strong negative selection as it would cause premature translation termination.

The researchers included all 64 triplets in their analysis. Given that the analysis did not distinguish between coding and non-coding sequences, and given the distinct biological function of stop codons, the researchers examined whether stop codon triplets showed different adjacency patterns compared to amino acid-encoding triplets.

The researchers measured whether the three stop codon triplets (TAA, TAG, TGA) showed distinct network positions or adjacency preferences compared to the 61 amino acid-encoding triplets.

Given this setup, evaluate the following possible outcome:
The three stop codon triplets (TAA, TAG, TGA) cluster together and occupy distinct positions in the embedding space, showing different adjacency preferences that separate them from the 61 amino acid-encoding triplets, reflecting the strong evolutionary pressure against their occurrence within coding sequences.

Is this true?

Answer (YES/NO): NO